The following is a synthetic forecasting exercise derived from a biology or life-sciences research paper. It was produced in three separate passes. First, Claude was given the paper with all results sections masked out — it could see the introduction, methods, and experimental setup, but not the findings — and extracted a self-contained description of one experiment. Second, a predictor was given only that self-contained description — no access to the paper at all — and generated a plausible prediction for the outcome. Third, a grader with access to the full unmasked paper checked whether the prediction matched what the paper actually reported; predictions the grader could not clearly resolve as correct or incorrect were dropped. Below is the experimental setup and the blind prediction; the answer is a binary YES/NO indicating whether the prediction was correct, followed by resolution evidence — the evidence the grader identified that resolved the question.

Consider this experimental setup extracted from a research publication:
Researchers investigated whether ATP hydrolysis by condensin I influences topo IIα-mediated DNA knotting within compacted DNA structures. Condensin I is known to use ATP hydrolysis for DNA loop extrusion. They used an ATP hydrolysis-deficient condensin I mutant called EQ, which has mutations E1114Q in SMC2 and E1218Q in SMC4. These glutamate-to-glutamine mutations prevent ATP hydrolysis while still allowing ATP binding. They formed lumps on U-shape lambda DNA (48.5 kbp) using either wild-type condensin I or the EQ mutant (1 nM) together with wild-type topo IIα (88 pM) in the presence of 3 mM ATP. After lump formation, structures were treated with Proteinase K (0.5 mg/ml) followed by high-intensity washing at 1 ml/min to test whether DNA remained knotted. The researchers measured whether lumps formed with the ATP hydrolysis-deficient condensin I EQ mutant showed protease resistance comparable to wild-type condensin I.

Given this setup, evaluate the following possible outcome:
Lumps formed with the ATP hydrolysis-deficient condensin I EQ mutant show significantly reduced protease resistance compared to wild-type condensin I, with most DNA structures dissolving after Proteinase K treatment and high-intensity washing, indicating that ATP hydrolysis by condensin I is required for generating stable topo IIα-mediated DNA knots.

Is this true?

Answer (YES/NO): NO